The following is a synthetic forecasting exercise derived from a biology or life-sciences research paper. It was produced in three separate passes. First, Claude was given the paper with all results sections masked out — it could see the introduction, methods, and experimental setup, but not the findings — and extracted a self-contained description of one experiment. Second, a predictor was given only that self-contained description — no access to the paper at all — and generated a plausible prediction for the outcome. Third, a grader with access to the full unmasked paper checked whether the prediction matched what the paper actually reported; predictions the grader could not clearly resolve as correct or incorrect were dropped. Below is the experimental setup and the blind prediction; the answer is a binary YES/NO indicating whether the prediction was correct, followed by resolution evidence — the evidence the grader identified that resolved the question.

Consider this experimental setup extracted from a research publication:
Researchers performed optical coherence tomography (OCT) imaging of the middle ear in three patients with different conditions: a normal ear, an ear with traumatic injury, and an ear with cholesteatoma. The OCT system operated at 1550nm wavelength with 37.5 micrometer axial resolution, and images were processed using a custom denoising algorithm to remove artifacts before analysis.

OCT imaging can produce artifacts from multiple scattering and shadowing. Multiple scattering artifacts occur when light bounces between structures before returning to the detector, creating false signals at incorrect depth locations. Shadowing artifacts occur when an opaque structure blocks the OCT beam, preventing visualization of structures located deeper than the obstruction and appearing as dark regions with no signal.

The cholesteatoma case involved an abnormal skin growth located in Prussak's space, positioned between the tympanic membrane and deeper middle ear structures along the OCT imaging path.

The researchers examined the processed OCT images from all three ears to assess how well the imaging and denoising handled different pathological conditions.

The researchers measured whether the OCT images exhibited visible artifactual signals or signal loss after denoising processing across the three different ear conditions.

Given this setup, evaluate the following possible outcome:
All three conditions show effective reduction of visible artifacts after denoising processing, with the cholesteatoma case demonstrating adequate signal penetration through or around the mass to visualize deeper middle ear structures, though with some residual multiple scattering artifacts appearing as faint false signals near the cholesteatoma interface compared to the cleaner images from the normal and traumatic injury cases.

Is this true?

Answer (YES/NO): NO